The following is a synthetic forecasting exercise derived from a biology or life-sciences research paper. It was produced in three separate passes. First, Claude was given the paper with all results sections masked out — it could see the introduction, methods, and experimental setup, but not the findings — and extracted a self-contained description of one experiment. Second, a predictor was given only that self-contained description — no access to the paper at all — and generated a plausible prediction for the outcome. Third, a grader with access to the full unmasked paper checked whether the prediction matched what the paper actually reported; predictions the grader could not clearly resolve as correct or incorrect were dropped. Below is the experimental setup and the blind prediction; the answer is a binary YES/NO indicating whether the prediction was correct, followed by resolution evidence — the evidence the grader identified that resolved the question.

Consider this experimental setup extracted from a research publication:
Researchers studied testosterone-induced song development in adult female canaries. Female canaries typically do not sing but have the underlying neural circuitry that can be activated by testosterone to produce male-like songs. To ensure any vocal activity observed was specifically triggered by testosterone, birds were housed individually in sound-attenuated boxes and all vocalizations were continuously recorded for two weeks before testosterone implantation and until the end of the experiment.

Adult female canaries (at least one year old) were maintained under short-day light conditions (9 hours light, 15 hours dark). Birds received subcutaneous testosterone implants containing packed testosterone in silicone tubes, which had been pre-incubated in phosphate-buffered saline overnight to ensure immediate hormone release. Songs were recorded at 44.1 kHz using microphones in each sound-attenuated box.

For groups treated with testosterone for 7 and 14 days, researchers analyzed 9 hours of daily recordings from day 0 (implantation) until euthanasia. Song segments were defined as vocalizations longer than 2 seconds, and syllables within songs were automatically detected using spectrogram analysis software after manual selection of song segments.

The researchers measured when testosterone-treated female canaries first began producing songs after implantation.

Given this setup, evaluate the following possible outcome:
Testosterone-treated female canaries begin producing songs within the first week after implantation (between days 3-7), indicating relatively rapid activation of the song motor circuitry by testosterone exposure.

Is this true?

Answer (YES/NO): YES